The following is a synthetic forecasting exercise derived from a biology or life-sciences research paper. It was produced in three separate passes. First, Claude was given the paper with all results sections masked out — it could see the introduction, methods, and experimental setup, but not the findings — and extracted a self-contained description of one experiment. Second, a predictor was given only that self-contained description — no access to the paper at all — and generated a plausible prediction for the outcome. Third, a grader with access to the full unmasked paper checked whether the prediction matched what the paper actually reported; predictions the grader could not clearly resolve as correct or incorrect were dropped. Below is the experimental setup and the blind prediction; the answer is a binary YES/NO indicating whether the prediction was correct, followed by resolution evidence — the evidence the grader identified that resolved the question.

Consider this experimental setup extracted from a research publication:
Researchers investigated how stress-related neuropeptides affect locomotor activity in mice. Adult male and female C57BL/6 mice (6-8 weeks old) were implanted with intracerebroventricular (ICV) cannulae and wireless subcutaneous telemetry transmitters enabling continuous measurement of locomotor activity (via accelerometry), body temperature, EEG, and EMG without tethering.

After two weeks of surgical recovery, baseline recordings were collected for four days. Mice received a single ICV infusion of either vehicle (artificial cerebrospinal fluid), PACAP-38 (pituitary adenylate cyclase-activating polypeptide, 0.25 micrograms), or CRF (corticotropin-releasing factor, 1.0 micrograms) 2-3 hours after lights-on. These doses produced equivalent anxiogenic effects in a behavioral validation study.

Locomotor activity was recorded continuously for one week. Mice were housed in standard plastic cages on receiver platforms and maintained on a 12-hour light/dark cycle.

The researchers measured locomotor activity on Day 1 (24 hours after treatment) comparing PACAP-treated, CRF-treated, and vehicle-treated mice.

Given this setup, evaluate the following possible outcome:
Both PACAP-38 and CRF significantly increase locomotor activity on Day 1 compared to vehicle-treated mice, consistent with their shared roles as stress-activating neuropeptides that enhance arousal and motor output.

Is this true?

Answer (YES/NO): NO